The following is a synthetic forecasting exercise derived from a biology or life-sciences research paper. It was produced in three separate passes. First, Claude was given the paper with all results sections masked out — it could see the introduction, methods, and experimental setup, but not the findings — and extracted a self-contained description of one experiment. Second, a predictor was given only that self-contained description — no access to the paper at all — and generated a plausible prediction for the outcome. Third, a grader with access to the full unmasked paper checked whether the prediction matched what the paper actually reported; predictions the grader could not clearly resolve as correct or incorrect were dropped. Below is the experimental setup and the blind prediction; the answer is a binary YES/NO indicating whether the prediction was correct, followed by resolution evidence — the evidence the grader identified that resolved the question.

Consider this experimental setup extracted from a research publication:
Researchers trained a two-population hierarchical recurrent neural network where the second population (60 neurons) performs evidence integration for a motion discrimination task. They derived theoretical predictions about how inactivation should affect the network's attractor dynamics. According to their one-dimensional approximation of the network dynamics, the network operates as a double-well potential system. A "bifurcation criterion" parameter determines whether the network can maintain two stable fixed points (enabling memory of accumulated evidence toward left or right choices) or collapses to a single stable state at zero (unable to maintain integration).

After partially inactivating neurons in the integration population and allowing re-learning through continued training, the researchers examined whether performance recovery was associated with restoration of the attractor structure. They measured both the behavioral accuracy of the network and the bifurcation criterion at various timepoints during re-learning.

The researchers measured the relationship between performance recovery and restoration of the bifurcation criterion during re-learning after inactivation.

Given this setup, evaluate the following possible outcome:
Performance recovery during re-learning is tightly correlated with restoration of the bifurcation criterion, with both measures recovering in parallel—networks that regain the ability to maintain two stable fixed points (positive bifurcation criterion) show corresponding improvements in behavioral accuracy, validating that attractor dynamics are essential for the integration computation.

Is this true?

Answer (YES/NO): YES